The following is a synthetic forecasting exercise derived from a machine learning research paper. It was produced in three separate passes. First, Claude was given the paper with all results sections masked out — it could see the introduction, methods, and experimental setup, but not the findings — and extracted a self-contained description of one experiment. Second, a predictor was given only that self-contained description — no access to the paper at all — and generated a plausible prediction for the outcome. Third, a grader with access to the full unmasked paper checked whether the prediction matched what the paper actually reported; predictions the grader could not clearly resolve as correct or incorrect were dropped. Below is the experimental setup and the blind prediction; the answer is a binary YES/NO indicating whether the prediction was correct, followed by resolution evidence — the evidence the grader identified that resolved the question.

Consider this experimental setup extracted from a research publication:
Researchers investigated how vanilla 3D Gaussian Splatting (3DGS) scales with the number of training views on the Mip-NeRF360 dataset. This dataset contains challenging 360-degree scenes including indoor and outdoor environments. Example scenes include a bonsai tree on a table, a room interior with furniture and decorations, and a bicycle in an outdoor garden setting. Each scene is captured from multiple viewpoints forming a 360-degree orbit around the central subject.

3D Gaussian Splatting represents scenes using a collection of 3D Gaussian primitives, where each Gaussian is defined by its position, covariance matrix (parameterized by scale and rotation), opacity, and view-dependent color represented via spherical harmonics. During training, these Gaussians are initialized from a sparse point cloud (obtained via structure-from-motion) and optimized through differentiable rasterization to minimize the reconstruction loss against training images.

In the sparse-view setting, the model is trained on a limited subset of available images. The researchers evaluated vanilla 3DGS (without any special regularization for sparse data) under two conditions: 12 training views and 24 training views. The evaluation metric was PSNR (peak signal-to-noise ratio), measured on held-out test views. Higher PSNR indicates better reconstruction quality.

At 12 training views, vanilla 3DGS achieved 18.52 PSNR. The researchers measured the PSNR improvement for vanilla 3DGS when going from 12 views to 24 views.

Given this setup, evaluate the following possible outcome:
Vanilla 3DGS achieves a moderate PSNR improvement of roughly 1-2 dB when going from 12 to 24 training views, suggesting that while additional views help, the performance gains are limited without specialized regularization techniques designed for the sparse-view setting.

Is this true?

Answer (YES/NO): NO